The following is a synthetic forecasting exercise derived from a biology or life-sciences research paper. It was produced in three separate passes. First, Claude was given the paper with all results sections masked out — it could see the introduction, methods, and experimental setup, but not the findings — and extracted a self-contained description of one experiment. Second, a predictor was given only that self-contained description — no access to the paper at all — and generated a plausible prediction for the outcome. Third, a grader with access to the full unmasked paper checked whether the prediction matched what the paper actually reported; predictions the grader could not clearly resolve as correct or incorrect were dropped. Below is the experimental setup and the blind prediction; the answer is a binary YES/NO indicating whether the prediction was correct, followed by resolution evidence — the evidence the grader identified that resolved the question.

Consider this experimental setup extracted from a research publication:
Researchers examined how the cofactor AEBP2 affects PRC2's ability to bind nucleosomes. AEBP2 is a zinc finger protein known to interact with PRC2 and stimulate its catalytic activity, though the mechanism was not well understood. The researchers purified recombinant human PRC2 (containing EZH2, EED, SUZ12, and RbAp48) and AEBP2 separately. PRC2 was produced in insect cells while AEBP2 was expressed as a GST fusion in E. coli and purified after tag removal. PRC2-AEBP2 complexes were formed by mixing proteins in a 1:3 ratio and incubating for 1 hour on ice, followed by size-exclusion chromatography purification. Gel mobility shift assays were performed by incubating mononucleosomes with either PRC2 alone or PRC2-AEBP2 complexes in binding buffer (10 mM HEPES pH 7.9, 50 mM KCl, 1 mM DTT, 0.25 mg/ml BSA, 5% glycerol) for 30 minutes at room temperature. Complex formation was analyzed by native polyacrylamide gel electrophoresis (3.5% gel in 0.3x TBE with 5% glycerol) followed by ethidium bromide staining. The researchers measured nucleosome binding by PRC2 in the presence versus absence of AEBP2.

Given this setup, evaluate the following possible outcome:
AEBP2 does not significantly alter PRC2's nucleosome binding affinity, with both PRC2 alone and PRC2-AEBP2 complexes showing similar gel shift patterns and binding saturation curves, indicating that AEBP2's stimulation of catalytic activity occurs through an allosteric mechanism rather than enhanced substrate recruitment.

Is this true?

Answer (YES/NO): NO